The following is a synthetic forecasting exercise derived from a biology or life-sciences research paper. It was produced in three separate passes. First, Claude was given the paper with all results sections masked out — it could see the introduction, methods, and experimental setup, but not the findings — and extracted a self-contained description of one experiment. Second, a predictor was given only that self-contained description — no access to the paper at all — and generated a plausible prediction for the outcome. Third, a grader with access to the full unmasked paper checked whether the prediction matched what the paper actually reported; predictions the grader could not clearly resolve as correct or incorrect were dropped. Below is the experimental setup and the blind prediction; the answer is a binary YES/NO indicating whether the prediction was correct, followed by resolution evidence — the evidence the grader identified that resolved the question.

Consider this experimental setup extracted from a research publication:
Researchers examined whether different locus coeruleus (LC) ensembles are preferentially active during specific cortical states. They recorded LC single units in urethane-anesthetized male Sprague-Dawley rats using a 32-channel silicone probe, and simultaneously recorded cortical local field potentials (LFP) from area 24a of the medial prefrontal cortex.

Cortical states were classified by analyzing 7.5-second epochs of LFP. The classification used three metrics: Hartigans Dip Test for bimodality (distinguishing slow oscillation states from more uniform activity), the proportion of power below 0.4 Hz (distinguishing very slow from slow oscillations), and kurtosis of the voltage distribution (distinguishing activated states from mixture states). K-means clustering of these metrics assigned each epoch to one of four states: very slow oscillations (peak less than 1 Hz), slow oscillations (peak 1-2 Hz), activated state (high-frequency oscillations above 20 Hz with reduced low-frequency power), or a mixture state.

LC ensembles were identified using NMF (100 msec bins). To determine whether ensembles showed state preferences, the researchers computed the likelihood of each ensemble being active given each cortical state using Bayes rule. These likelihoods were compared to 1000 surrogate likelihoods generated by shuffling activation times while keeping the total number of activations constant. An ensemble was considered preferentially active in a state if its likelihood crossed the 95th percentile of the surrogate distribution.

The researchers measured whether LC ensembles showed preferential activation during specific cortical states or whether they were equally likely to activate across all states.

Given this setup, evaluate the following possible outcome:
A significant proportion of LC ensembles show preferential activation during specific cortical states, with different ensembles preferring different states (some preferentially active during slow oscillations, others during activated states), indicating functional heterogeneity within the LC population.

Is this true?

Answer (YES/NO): NO